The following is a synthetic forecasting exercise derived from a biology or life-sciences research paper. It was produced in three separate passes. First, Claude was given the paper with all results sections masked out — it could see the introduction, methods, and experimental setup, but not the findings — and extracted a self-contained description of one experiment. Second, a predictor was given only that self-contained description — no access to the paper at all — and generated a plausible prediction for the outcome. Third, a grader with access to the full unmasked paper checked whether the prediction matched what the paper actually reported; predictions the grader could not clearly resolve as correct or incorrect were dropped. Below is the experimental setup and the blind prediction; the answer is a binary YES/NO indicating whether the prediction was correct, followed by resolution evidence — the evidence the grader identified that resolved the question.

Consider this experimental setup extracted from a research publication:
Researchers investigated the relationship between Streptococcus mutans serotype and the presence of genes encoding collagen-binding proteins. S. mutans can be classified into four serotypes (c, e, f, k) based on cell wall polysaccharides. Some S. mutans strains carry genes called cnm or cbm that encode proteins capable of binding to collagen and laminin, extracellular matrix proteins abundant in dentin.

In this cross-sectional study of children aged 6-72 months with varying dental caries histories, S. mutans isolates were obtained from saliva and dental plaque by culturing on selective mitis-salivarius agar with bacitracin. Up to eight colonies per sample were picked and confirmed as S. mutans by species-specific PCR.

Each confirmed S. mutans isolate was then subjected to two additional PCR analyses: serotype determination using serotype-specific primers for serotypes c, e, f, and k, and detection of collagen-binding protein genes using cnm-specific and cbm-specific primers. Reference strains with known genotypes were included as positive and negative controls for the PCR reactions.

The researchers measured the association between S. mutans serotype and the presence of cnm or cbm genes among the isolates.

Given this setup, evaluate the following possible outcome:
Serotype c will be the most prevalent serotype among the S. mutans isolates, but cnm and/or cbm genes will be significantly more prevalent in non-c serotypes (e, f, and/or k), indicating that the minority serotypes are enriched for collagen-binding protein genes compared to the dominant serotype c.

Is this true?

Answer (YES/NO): NO